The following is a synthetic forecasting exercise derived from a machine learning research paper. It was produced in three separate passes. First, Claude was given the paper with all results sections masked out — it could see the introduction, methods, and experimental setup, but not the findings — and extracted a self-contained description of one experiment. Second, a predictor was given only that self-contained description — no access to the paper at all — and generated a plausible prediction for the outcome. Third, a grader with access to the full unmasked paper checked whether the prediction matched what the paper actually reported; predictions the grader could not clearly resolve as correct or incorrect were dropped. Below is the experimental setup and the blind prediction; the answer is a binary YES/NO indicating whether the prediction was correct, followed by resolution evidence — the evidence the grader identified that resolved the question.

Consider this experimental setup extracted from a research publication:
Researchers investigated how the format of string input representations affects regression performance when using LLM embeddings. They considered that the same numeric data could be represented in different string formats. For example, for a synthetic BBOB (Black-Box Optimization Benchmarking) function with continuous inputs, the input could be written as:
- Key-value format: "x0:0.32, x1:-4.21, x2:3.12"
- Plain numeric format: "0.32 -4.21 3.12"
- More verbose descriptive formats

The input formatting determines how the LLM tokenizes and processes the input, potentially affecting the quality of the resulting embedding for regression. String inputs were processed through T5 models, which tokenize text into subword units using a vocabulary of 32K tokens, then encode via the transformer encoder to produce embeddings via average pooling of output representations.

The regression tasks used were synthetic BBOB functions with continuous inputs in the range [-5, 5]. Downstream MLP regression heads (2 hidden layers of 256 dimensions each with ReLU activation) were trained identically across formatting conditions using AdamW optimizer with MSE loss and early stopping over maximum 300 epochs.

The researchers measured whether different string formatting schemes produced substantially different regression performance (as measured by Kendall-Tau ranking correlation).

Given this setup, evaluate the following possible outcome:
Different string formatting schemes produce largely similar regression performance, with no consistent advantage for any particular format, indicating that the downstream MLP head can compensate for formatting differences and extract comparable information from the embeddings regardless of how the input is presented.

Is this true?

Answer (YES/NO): YES